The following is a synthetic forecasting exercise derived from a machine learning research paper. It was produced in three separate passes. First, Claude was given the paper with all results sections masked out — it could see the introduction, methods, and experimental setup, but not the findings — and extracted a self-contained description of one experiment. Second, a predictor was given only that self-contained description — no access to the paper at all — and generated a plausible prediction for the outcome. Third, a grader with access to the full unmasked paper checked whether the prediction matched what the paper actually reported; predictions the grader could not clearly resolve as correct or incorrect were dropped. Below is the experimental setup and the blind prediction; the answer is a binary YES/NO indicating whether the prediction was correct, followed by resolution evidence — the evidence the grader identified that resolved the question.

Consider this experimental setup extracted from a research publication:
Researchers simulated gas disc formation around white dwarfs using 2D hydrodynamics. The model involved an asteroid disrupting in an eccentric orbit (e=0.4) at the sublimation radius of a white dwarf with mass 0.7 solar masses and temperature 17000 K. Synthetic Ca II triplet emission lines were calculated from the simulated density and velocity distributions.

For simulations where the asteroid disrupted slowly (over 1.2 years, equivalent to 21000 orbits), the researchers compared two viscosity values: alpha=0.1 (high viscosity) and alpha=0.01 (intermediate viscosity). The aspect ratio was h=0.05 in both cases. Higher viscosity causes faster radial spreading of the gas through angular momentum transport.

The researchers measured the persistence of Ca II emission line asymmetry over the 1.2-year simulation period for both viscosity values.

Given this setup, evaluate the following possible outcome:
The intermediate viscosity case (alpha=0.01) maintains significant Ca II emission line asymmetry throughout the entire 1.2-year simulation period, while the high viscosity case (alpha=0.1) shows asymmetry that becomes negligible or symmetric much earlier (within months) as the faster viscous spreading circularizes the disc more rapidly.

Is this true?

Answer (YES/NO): NO